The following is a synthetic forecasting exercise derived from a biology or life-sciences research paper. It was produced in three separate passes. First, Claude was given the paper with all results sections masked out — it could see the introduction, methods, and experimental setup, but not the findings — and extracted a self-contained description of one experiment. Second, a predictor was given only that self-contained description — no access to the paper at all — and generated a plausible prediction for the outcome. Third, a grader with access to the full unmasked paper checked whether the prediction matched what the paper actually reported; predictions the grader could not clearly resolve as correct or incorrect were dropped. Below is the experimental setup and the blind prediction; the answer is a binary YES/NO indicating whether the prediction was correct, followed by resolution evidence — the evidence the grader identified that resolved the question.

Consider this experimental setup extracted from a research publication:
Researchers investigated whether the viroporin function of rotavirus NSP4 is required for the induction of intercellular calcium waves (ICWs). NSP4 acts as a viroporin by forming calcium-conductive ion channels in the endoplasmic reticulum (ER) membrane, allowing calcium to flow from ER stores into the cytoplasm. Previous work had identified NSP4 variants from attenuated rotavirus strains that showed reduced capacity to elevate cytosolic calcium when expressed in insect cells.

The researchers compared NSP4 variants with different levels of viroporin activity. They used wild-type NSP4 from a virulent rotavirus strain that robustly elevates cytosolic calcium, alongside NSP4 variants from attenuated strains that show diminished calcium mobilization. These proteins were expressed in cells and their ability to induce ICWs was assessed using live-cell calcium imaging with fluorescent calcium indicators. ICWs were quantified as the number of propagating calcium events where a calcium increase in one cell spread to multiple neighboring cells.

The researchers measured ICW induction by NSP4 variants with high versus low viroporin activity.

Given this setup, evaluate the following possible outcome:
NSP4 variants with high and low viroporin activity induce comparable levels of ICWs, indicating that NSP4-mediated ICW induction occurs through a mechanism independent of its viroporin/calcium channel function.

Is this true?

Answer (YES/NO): NO